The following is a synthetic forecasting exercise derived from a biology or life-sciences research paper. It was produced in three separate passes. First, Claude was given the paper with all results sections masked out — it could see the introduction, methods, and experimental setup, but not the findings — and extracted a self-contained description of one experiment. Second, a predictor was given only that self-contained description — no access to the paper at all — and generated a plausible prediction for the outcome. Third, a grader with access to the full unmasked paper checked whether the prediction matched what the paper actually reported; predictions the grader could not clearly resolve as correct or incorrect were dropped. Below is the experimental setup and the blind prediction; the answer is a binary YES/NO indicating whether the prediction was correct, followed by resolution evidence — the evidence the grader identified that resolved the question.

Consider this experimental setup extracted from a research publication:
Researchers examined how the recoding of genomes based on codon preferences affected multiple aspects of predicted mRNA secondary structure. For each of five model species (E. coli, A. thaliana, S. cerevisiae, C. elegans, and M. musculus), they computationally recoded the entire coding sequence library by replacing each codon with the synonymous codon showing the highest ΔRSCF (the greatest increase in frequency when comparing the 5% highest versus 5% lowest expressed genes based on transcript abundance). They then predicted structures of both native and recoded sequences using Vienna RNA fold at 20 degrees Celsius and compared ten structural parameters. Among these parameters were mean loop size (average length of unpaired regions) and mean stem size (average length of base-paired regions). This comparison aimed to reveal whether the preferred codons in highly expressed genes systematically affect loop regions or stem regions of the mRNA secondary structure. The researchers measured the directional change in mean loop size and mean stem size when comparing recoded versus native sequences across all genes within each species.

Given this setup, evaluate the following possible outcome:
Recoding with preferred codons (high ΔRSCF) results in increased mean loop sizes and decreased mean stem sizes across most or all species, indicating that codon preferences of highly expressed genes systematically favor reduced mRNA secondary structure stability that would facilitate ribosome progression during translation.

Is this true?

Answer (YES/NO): NO